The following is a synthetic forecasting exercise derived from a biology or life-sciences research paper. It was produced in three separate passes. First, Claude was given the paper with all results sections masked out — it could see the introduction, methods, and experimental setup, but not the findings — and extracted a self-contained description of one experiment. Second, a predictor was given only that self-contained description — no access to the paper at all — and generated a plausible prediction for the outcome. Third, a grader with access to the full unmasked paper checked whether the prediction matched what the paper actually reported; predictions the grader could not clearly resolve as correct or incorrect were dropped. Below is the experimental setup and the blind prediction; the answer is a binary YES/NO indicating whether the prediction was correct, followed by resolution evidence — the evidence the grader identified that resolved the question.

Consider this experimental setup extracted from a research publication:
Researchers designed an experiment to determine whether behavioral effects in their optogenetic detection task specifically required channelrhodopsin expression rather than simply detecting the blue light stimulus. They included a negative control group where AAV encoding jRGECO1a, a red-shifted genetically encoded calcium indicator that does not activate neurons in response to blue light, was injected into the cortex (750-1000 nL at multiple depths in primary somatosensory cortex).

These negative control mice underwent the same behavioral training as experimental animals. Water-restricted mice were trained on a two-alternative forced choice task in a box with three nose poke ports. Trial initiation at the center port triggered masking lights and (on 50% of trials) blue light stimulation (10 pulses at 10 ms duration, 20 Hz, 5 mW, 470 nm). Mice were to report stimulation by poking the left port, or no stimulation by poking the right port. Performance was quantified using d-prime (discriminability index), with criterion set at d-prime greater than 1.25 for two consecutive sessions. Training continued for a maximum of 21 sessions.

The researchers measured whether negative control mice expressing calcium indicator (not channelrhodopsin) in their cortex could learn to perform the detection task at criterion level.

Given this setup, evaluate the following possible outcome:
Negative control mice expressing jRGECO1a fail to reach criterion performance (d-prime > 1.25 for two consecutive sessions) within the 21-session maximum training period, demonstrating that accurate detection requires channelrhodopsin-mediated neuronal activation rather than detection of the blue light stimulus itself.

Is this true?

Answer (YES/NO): YES